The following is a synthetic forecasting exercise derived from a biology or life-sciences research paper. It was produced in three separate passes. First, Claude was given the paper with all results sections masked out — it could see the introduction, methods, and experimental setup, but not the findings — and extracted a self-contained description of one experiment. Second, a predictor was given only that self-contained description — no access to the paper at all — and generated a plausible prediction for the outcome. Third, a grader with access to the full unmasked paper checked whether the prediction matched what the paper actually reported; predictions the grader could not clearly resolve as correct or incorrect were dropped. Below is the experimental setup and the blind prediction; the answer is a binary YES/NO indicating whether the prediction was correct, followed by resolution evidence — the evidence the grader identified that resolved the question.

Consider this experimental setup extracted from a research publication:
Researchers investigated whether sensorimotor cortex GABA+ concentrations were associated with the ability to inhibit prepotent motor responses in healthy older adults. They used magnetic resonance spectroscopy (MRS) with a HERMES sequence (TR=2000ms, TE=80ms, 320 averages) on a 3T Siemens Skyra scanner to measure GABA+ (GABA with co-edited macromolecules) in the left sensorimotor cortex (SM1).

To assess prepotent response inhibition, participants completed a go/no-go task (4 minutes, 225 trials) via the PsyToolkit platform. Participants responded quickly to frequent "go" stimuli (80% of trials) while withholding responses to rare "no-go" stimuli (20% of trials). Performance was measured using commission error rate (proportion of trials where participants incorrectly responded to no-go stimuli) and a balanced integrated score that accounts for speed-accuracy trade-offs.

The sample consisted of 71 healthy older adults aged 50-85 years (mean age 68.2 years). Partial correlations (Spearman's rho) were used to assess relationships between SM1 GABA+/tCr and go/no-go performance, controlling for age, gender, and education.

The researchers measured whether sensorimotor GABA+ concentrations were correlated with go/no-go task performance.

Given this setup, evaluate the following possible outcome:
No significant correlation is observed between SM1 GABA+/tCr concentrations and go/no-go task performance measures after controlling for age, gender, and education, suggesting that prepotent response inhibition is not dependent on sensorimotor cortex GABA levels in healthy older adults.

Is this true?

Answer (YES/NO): YES